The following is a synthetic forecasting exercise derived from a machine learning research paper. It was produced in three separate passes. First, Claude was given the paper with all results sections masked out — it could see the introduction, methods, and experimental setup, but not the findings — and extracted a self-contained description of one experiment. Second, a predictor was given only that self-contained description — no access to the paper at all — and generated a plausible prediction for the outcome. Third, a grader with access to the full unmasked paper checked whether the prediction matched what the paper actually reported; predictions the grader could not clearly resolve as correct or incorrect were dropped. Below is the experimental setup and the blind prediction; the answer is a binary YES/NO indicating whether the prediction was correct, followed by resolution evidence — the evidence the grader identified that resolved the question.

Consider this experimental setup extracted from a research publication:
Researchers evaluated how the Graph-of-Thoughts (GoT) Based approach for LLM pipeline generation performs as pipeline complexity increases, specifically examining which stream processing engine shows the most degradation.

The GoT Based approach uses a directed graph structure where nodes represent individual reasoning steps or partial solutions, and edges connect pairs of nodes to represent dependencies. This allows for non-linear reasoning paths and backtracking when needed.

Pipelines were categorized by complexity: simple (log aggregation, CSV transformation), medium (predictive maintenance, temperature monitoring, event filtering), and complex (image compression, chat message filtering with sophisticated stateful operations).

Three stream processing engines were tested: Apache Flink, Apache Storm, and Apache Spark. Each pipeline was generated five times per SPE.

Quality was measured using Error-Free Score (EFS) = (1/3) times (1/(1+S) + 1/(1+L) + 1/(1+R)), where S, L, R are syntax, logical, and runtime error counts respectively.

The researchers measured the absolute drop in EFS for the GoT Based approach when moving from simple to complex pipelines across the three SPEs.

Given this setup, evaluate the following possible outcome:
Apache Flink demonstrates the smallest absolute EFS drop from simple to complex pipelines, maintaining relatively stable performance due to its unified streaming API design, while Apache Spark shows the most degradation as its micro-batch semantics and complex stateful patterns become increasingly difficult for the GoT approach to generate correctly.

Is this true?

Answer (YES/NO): NO